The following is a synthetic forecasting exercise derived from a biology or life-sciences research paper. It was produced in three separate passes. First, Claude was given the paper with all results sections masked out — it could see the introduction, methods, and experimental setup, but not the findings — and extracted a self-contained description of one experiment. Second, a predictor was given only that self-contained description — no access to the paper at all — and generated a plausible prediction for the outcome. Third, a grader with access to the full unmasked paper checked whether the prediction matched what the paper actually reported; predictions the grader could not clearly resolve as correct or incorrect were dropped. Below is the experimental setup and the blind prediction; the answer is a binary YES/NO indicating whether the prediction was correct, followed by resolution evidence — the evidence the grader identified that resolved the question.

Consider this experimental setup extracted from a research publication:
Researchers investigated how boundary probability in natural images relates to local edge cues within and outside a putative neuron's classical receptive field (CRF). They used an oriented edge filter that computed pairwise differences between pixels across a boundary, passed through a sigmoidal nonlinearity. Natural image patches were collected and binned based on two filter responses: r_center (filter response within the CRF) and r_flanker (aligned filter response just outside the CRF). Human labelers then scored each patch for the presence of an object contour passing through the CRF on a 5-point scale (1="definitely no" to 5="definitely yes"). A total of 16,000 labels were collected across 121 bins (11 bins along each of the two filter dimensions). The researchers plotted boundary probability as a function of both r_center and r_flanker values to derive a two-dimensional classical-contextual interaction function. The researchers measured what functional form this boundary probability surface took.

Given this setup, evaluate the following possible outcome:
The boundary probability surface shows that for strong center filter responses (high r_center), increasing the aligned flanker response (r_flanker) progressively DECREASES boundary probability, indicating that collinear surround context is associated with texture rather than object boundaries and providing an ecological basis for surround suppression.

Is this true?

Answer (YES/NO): NO